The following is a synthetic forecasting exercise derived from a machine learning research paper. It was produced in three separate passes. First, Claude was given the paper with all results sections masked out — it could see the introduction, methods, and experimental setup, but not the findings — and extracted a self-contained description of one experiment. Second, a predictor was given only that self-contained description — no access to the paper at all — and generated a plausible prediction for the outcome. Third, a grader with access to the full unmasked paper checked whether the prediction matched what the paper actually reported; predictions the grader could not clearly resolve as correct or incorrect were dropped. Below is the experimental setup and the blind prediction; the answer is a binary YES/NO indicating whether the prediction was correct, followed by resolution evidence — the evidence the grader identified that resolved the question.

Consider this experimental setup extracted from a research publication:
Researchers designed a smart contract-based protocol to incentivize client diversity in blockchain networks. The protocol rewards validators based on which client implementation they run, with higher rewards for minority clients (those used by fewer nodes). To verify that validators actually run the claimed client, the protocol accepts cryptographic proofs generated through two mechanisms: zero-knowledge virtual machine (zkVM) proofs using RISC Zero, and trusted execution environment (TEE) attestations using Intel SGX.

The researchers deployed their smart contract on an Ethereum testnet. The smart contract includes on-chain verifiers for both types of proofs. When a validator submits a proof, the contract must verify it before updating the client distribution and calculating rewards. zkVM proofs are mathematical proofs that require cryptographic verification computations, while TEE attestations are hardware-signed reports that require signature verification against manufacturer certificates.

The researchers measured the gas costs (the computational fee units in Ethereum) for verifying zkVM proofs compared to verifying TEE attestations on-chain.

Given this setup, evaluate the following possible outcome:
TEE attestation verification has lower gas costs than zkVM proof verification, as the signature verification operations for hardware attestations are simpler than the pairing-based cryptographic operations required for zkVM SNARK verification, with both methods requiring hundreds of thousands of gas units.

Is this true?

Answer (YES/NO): NO